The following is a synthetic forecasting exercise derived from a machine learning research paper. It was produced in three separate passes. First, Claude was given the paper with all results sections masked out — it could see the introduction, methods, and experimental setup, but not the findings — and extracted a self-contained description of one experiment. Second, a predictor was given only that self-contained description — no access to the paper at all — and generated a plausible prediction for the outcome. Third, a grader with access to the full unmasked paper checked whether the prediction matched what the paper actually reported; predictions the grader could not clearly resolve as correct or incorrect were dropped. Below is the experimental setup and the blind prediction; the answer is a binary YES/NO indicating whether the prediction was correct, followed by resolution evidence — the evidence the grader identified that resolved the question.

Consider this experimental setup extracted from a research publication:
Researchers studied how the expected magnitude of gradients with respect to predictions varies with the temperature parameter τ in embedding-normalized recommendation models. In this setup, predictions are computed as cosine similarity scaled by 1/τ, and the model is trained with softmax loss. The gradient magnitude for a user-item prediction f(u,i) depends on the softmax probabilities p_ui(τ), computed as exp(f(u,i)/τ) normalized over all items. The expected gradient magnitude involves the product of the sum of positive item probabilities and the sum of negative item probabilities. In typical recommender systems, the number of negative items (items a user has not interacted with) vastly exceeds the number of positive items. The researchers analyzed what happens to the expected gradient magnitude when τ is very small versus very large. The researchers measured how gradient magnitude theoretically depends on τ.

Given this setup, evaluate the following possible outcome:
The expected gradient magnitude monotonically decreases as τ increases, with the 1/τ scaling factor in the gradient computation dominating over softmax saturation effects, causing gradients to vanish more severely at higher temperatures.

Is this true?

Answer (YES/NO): NO